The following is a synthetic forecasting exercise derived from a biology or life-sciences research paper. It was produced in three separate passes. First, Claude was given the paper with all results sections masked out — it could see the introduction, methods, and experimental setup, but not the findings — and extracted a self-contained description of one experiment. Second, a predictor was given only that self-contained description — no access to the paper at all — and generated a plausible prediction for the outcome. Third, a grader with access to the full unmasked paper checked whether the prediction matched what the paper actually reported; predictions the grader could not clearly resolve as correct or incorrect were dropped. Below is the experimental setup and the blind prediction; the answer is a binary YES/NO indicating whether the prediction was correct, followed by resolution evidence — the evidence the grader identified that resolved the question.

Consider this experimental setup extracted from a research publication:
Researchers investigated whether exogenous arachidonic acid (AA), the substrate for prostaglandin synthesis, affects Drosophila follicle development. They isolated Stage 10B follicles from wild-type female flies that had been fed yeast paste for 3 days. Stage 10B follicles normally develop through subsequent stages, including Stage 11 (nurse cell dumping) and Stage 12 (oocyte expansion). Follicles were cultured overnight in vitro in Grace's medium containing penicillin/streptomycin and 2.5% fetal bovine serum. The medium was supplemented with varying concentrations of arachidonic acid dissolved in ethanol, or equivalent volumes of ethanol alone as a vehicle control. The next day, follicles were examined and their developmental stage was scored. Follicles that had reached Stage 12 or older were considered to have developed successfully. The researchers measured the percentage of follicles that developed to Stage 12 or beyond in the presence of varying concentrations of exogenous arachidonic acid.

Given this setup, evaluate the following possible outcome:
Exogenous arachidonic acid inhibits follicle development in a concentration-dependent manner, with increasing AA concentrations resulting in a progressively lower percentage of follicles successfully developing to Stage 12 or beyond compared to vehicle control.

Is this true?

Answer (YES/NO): NO